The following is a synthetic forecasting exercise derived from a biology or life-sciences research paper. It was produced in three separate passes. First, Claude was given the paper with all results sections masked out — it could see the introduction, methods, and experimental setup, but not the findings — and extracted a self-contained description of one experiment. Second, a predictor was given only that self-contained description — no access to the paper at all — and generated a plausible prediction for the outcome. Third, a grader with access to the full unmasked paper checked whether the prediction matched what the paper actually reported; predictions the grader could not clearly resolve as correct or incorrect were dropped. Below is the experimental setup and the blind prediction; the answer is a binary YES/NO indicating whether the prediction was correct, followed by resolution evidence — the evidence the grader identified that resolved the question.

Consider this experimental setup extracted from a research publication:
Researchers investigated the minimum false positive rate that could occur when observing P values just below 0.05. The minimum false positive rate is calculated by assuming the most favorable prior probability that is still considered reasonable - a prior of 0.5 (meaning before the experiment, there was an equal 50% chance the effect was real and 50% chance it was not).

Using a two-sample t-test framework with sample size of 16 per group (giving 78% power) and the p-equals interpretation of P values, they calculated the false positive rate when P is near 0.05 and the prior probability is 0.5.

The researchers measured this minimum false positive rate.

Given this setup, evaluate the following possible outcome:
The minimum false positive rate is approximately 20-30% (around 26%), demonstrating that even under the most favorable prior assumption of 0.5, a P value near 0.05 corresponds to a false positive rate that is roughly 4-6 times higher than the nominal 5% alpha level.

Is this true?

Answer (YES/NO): YES